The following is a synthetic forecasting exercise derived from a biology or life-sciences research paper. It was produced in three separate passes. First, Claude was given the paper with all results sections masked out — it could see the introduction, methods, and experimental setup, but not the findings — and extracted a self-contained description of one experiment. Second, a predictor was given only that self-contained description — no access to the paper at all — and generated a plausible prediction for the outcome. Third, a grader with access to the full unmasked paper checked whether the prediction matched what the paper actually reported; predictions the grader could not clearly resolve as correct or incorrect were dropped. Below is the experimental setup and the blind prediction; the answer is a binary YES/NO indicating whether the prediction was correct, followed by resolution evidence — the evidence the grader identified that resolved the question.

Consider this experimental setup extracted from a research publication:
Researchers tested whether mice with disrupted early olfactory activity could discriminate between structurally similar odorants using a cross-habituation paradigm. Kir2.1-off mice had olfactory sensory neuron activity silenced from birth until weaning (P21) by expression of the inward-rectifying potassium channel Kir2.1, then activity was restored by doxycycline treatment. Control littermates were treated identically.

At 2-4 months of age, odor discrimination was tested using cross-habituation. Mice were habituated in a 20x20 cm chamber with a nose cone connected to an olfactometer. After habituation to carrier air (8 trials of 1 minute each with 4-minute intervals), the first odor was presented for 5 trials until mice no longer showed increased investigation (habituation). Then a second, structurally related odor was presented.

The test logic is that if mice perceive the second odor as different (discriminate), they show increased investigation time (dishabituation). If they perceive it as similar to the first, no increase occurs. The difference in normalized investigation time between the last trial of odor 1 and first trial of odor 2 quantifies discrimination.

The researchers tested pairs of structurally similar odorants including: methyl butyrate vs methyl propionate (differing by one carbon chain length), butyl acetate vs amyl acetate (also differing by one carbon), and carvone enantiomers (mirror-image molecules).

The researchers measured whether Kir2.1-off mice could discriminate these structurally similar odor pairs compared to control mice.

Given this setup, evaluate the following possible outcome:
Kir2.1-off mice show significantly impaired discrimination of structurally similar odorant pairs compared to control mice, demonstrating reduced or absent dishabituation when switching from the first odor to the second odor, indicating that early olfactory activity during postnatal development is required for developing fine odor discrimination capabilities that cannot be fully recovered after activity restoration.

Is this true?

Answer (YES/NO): NO